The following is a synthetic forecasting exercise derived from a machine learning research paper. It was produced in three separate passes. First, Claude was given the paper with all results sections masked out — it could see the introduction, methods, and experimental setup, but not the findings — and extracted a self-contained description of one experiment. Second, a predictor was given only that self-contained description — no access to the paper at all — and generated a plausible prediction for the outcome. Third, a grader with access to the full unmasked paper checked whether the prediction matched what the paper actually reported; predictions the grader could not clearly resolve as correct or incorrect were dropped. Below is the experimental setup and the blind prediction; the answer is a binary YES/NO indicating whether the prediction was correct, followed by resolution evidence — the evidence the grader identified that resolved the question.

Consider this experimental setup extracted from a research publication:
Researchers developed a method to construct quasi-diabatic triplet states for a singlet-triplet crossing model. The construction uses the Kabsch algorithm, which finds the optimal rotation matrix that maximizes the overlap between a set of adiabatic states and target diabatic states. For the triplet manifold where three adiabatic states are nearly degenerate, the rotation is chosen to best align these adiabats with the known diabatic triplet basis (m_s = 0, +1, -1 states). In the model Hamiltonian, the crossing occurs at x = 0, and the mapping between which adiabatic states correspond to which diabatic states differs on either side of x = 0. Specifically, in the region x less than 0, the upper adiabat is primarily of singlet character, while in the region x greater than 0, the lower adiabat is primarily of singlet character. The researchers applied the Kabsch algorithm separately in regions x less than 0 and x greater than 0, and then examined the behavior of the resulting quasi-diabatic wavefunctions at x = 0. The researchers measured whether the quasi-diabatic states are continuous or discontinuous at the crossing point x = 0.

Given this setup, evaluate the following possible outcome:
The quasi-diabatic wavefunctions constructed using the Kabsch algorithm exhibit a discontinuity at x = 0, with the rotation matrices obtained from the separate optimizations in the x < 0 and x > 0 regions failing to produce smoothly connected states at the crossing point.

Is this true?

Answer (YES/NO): YES